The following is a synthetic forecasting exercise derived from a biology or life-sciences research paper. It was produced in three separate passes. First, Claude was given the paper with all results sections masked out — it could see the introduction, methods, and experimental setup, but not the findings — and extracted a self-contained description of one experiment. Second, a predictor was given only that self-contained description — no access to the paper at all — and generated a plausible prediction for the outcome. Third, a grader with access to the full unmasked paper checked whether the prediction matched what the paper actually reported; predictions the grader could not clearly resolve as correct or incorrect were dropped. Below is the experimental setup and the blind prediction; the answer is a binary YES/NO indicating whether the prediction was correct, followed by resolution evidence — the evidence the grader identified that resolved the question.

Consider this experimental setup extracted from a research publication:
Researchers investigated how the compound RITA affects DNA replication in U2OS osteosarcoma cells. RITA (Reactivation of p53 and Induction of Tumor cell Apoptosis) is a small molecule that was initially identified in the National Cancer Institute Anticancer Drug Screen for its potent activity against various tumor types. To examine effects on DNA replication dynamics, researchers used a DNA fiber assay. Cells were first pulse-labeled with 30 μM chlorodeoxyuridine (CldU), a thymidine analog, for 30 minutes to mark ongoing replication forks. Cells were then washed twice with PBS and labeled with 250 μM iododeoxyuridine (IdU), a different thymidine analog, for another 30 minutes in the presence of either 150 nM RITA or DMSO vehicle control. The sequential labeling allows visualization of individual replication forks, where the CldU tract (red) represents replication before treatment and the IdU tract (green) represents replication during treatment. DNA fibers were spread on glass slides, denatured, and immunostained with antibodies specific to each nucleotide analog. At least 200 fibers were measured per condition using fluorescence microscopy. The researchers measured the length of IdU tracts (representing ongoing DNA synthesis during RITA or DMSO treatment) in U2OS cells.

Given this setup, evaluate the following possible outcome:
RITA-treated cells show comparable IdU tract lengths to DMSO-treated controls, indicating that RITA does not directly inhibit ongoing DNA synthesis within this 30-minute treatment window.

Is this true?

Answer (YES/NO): NO